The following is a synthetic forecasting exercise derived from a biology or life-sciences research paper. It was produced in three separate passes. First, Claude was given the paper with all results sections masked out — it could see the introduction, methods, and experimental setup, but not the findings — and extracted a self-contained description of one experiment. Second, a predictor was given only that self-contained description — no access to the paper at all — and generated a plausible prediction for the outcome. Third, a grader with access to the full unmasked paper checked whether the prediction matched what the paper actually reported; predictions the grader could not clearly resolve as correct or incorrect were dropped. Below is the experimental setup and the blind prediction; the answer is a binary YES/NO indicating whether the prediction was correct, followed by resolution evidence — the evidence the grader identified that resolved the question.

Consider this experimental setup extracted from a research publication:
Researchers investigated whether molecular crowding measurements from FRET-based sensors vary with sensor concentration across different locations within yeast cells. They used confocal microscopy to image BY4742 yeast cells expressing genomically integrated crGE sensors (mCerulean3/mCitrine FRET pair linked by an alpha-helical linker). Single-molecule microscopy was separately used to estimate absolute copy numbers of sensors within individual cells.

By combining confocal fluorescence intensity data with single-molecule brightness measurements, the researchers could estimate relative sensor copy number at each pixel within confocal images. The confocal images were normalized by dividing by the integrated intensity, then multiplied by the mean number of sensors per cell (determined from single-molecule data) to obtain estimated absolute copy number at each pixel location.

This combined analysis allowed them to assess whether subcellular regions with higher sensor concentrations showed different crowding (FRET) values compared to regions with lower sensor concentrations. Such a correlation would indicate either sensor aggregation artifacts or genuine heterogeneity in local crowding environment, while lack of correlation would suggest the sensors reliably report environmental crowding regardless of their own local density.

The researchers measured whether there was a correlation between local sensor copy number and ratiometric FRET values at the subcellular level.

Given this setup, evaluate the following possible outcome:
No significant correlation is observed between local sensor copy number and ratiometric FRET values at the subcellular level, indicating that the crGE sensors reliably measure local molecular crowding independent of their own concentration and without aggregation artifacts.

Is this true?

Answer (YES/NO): YES